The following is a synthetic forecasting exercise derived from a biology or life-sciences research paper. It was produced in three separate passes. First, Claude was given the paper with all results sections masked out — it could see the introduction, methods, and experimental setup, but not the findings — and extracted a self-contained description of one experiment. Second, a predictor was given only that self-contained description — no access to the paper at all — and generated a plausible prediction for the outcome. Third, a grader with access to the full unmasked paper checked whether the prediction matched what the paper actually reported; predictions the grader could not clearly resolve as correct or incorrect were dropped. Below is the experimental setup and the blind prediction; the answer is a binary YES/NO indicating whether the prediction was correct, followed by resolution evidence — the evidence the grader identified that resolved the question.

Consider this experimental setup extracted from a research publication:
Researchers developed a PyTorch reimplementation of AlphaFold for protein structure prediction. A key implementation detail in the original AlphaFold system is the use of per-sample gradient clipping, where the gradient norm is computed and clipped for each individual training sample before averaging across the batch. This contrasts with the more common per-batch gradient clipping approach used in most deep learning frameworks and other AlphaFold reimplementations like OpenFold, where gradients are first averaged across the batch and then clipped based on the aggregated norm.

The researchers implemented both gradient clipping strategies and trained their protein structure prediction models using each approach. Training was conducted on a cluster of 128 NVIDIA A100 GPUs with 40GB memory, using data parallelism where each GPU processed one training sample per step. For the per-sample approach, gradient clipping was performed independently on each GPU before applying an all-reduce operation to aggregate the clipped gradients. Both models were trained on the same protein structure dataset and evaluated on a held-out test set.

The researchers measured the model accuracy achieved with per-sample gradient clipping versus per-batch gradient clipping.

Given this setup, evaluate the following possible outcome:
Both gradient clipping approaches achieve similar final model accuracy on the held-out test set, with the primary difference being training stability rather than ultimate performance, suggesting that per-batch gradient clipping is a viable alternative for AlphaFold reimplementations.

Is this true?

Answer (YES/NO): NO